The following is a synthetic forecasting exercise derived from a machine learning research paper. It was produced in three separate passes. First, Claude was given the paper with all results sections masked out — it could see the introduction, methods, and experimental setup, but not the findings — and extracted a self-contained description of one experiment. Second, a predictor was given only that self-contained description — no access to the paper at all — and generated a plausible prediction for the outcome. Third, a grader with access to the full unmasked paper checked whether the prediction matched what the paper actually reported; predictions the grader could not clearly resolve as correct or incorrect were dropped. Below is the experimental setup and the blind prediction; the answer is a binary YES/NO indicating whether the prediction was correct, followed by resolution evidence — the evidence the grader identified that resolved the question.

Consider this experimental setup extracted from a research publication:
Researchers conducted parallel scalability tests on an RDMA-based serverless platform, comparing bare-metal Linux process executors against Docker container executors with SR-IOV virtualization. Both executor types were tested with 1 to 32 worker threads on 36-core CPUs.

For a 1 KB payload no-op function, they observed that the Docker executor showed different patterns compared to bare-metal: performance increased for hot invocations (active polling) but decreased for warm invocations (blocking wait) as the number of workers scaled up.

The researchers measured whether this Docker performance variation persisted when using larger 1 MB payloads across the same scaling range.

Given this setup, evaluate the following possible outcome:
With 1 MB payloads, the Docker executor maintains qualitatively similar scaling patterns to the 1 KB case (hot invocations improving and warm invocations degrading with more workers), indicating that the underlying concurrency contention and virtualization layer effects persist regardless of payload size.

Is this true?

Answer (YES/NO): NO